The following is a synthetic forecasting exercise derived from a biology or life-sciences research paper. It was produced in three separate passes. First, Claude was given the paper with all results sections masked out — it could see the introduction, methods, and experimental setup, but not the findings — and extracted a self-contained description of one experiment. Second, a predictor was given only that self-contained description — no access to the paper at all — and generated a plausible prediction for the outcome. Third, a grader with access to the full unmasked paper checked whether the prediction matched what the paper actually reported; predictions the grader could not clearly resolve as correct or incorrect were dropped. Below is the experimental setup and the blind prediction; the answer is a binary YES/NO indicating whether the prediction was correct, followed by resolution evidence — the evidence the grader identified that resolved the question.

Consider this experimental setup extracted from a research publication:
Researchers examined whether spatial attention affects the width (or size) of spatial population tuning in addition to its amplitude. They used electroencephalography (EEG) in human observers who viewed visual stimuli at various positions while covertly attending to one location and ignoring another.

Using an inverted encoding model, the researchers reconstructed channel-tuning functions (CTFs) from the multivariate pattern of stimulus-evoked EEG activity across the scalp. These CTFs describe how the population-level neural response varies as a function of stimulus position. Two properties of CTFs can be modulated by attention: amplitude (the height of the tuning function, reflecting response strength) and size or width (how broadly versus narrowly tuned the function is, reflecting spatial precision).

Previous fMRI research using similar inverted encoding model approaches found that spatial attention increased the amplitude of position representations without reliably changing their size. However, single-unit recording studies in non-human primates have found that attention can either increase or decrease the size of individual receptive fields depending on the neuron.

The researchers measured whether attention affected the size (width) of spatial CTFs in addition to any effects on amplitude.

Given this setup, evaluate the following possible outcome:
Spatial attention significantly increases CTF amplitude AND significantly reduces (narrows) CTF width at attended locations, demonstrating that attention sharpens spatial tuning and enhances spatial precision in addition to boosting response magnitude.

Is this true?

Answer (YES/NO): NO